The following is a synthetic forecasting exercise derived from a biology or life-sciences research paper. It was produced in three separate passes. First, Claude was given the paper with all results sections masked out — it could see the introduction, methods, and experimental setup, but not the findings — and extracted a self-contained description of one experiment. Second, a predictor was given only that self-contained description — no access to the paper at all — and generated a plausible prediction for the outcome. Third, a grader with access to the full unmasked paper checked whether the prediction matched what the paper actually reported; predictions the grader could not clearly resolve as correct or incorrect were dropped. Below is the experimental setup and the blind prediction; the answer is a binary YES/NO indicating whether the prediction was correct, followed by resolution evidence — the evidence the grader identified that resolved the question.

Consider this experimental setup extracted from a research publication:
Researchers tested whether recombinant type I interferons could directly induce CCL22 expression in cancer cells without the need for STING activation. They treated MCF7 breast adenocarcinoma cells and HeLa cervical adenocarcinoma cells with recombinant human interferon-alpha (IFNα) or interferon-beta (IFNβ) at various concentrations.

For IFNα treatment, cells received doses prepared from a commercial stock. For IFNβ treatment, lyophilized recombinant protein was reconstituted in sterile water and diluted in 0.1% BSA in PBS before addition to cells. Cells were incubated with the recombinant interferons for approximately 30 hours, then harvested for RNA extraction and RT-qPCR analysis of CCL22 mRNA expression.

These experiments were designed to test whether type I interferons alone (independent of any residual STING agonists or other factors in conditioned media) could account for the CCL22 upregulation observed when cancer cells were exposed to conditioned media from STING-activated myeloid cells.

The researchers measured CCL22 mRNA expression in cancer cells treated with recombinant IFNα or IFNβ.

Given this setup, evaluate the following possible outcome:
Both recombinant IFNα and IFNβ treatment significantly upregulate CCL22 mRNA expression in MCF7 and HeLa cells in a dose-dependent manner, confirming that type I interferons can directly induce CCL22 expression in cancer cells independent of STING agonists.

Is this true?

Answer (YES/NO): NO